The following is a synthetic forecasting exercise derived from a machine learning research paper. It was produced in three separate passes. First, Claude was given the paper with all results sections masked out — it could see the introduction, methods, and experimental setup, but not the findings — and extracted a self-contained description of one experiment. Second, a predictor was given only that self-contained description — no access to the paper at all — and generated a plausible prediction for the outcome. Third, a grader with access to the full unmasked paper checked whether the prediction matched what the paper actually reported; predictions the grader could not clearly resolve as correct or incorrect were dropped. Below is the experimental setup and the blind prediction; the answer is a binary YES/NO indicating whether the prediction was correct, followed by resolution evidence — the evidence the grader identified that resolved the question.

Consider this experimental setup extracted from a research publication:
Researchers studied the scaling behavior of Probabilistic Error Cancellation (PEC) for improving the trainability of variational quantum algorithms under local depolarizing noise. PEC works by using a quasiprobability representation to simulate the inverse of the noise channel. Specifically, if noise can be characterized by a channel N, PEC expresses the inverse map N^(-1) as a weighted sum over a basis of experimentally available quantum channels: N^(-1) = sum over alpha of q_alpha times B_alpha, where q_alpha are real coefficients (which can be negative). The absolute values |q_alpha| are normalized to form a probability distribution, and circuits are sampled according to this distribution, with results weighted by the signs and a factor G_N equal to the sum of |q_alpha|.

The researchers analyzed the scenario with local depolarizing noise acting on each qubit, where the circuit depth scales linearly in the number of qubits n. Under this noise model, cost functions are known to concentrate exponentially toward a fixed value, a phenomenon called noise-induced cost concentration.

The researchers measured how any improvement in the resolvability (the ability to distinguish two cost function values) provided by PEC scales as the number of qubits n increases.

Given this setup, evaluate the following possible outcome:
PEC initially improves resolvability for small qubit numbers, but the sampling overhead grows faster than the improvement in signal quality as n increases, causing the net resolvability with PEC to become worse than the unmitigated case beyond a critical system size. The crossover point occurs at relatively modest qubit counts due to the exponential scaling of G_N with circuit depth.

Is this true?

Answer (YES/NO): YES